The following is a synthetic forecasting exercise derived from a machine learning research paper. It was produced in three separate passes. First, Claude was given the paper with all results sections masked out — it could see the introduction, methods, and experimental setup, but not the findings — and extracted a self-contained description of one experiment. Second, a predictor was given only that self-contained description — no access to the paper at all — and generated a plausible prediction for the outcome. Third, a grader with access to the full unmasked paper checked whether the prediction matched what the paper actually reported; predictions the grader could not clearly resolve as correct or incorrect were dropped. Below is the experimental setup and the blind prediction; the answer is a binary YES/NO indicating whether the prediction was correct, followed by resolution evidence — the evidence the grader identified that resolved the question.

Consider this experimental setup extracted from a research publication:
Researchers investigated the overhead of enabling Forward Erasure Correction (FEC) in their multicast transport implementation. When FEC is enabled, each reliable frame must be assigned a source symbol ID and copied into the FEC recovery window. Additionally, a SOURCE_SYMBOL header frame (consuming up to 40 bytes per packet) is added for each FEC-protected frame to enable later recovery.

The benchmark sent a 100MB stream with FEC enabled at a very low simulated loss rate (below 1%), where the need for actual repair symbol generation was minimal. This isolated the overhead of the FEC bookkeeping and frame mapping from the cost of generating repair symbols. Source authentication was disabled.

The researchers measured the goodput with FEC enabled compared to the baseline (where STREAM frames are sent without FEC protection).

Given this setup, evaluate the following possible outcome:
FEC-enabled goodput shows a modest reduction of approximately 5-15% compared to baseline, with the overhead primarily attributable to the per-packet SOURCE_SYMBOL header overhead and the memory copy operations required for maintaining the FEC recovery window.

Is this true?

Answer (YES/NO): NO